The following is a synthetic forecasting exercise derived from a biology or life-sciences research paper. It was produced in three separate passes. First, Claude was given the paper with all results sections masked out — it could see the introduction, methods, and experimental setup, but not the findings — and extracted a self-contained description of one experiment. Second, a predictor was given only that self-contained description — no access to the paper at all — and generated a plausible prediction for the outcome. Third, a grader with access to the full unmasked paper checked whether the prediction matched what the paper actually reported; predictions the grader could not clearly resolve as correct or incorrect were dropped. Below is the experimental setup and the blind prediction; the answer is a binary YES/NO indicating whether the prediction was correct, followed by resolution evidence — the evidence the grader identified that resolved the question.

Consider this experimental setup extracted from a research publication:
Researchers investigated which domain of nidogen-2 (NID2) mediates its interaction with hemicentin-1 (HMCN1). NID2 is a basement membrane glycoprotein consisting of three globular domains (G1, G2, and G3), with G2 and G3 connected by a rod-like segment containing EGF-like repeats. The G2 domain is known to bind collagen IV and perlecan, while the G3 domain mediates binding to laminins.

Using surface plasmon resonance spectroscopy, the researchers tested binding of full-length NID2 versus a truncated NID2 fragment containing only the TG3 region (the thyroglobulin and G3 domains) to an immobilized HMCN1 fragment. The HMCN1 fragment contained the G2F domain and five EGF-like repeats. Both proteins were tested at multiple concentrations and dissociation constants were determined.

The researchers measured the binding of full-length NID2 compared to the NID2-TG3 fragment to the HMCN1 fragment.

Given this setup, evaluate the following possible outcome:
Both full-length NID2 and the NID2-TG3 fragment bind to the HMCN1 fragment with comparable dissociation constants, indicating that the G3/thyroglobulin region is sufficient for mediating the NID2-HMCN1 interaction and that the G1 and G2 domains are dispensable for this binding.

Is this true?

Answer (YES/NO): YES